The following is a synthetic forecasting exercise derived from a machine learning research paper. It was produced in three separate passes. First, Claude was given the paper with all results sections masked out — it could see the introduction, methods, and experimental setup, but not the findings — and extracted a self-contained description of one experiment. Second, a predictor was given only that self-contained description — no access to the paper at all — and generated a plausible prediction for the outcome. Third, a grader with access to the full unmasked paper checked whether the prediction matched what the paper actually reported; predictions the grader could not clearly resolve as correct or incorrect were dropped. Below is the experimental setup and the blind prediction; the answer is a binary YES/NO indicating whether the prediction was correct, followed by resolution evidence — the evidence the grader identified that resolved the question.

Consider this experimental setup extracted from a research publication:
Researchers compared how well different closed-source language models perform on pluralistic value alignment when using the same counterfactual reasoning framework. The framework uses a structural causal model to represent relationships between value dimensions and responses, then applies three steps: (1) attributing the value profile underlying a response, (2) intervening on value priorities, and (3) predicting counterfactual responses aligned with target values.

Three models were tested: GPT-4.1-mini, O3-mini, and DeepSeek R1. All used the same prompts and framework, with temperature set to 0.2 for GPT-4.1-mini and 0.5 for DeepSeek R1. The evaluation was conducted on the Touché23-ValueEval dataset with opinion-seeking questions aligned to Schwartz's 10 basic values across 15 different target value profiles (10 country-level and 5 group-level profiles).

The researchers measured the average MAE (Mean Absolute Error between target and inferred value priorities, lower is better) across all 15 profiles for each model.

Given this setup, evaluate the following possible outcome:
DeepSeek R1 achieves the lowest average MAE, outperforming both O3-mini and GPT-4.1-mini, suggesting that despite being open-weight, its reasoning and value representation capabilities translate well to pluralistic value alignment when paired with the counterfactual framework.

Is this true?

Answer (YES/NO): YES